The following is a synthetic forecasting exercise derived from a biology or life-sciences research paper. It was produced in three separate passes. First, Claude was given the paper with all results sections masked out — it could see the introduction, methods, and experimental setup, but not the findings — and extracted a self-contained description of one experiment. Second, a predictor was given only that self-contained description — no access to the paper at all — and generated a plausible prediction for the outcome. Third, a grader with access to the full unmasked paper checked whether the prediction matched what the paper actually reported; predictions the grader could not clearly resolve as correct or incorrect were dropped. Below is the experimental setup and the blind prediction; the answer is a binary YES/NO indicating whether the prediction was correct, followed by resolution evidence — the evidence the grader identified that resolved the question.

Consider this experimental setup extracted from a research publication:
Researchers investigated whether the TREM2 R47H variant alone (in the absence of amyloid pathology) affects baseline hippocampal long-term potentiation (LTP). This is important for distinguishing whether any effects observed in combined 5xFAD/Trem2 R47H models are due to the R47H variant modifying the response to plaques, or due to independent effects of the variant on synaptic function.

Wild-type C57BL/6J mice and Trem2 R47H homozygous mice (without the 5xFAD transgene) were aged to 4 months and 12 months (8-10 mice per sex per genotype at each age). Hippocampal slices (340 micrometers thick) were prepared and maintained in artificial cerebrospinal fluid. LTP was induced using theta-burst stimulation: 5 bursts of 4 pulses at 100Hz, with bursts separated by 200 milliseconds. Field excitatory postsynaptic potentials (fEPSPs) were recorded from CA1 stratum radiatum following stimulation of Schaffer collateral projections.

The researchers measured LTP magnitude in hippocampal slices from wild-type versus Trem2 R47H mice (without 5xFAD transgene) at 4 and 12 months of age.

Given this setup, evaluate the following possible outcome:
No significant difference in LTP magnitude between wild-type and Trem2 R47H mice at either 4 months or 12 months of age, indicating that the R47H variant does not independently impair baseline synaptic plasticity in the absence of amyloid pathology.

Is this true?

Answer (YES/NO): NO